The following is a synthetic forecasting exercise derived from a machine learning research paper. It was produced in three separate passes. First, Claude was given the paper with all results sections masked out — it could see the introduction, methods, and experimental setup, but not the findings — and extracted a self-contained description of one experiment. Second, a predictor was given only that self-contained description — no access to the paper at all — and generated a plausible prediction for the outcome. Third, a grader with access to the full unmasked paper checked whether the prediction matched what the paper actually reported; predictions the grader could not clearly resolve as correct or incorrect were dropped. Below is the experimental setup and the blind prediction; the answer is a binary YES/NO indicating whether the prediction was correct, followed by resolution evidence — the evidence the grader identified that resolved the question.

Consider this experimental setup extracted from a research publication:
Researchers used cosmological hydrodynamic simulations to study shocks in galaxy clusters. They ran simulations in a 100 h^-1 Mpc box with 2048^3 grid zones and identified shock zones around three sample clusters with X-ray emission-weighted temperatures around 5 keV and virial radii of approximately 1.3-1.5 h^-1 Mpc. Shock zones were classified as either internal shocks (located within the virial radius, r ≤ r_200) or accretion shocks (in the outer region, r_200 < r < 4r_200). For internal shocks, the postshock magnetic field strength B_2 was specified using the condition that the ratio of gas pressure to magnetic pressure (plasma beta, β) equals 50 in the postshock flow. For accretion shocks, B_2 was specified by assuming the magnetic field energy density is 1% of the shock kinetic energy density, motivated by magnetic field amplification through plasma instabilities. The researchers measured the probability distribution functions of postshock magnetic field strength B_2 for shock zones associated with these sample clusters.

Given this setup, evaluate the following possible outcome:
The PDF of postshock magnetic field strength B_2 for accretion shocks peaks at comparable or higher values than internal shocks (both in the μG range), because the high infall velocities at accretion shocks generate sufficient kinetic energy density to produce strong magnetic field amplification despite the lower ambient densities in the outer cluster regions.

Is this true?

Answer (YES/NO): NO